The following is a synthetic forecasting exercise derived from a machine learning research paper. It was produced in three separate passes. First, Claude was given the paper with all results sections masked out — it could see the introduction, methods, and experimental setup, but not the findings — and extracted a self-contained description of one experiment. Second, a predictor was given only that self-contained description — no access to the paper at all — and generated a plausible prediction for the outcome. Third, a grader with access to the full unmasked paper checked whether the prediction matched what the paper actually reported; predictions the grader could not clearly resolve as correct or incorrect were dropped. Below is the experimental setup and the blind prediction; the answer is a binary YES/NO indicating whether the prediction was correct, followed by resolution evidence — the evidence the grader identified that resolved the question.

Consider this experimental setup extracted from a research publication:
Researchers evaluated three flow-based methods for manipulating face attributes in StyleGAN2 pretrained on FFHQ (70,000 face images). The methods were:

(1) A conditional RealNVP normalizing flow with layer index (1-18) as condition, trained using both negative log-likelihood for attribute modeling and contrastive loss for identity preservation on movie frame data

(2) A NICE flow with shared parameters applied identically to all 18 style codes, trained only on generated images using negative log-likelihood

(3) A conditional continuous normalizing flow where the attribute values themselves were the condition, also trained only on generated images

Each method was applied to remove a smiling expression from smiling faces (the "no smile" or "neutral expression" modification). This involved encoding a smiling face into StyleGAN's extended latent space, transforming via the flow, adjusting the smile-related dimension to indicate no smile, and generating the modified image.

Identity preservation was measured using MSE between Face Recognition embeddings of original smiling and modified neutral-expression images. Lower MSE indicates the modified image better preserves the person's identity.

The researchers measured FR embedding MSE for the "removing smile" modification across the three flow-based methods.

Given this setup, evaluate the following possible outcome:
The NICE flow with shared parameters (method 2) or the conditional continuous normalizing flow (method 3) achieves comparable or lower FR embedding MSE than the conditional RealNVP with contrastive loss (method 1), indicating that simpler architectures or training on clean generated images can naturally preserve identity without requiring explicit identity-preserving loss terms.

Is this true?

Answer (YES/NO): YES